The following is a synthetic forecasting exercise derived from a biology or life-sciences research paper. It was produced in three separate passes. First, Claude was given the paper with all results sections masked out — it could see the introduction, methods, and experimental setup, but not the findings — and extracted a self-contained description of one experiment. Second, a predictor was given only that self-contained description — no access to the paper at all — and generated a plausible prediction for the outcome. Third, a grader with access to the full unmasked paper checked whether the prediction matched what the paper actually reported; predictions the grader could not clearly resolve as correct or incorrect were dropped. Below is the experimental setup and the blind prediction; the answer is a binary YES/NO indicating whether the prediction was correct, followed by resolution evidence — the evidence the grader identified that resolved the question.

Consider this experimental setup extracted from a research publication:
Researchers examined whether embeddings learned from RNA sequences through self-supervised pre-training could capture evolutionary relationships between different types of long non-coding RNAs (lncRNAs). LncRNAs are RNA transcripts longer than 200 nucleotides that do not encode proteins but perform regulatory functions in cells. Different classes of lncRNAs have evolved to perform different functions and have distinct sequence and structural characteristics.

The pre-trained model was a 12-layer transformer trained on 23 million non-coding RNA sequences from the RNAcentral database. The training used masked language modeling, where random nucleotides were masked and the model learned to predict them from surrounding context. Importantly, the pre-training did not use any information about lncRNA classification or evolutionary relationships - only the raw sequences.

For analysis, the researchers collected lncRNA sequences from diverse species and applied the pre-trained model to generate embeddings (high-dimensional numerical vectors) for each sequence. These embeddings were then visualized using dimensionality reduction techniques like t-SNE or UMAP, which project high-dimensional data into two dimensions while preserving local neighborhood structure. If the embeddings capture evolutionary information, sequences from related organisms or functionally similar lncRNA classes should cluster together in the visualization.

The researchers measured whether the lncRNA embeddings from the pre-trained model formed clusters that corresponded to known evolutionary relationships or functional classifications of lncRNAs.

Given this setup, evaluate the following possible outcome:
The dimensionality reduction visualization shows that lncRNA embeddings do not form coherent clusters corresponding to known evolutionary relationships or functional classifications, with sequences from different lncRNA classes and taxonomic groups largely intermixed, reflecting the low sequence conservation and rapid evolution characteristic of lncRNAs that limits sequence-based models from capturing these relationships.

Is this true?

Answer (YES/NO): NO